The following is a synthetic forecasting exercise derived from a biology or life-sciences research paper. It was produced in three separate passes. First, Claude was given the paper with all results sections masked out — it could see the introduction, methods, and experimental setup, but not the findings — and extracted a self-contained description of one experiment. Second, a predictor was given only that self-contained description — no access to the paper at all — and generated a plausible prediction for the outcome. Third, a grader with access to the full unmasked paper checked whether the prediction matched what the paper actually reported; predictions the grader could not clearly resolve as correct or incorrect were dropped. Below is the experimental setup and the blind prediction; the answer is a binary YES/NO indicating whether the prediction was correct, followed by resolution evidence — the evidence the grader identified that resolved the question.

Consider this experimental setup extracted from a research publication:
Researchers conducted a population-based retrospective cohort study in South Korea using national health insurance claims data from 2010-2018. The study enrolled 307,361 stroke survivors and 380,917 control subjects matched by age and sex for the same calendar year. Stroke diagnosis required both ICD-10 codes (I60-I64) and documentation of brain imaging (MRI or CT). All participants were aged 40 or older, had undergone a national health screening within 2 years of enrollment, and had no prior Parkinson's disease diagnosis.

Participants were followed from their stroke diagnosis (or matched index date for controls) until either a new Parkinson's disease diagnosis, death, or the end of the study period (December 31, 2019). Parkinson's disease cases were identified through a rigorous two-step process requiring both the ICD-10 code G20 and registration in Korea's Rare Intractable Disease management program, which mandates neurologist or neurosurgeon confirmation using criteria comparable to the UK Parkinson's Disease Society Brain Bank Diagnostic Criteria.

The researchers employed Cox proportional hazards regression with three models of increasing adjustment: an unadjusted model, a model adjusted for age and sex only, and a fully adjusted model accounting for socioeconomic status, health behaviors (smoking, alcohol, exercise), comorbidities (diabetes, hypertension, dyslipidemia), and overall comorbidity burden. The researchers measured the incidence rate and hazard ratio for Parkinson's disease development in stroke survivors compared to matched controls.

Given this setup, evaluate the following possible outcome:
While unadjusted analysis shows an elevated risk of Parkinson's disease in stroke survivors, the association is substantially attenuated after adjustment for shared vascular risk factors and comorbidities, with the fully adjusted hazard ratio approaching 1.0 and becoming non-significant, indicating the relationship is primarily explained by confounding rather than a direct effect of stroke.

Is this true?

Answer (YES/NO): NO